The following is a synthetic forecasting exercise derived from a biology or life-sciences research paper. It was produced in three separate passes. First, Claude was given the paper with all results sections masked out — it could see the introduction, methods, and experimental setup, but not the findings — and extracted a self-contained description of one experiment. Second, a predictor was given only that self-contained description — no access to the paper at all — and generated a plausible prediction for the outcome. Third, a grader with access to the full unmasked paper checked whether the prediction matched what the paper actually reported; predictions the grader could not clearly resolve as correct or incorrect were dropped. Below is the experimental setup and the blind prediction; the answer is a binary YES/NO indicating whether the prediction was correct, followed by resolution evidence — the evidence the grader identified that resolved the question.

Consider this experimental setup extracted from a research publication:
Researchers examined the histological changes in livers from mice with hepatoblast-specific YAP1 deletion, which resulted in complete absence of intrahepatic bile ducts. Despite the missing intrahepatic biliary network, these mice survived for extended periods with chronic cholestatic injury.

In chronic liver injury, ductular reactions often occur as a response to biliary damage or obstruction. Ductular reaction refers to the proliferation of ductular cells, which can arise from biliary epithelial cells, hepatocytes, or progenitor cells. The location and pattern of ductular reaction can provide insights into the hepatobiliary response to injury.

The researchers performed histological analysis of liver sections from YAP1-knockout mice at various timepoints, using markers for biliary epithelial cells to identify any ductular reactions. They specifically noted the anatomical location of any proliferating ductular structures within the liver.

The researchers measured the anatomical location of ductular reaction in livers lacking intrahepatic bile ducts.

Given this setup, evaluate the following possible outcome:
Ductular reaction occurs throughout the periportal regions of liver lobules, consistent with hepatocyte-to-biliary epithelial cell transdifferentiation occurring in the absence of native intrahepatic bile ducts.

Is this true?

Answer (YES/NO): NO